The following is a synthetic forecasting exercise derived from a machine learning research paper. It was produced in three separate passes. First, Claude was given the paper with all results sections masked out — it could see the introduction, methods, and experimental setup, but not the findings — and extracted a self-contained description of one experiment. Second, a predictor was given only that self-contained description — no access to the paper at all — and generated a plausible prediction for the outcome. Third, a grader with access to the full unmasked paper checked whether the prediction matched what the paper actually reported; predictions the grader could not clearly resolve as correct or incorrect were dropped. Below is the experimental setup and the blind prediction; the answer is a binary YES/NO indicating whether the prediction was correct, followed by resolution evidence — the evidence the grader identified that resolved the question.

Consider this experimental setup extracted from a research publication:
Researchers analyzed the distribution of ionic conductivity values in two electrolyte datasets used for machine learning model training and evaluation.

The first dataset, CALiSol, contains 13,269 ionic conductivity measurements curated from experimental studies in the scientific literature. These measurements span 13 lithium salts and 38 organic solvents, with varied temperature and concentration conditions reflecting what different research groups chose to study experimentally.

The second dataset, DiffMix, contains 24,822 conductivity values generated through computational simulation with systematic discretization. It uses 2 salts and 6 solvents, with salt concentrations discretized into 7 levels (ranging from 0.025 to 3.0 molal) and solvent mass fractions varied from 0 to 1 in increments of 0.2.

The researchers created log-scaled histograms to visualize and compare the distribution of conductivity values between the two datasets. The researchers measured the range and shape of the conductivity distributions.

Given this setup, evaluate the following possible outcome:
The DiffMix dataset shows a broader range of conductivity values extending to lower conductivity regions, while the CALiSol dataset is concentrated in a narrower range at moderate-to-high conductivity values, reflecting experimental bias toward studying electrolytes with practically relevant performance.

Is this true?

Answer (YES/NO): NO